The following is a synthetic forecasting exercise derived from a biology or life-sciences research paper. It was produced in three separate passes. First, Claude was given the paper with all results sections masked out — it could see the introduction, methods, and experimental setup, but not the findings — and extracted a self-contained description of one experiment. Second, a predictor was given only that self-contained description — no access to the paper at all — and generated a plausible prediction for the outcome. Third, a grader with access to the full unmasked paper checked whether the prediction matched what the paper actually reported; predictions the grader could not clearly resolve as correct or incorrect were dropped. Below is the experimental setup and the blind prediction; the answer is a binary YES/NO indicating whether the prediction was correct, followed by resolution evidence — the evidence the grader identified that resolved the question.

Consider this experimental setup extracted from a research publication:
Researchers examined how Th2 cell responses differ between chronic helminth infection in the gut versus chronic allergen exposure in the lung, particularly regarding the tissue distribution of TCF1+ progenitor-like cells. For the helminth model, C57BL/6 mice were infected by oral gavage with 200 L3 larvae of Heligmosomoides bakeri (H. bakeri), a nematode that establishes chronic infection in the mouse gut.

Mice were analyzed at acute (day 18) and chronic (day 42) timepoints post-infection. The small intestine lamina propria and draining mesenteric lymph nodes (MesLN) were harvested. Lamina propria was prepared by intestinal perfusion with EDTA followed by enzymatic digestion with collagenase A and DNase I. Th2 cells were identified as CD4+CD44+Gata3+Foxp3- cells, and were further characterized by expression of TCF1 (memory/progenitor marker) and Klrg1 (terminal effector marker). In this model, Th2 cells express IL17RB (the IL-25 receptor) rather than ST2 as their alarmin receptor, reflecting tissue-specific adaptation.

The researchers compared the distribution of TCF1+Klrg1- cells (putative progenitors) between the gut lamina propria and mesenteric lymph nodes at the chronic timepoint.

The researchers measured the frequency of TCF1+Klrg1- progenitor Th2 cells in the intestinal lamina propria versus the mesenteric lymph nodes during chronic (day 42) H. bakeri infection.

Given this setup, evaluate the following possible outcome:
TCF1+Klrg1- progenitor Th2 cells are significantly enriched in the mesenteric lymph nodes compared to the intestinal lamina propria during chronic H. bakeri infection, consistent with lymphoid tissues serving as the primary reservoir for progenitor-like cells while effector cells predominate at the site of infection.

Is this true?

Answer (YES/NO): YES